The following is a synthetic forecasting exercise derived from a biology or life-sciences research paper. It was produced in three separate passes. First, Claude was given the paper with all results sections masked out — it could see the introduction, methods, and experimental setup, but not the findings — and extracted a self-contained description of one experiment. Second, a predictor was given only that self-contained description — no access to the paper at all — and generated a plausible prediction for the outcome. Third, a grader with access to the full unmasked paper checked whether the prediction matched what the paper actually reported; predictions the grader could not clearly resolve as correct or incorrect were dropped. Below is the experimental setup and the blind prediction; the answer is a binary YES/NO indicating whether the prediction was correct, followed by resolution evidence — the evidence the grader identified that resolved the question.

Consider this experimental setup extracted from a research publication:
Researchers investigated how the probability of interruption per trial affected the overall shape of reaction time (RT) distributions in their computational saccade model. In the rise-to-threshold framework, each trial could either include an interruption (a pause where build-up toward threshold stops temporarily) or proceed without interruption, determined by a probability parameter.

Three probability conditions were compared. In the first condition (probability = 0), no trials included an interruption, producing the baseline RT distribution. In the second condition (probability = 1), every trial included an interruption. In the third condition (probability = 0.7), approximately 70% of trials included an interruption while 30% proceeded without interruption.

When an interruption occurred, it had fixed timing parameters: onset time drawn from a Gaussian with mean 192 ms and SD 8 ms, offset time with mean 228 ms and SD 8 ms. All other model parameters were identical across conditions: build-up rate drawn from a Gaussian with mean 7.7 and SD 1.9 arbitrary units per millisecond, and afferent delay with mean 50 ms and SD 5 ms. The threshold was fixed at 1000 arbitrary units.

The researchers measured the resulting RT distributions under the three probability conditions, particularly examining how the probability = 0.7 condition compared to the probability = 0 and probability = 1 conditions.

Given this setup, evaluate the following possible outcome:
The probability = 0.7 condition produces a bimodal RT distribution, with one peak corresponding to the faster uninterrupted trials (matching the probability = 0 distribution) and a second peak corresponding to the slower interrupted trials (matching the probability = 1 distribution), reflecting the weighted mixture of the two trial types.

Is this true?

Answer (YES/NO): NO